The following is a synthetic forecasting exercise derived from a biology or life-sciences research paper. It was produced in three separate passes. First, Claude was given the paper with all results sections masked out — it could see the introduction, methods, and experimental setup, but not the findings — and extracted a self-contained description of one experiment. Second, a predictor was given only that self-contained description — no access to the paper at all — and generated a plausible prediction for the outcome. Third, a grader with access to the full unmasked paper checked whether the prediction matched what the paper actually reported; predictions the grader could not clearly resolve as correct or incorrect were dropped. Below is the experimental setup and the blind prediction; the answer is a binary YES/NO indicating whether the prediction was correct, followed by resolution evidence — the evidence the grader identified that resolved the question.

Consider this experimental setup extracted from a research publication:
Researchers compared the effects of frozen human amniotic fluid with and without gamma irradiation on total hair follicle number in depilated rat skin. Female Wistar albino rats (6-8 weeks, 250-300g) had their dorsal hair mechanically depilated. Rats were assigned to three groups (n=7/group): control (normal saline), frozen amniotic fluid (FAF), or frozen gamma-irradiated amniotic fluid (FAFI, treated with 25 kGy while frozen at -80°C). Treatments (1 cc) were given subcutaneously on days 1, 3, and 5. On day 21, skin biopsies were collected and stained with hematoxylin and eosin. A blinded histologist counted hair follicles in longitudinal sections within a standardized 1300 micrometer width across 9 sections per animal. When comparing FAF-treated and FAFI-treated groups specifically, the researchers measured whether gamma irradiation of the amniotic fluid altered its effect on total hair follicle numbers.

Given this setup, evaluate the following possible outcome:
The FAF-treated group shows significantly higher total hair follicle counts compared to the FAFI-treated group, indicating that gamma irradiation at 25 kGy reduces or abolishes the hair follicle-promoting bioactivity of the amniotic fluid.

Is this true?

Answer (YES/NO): NO